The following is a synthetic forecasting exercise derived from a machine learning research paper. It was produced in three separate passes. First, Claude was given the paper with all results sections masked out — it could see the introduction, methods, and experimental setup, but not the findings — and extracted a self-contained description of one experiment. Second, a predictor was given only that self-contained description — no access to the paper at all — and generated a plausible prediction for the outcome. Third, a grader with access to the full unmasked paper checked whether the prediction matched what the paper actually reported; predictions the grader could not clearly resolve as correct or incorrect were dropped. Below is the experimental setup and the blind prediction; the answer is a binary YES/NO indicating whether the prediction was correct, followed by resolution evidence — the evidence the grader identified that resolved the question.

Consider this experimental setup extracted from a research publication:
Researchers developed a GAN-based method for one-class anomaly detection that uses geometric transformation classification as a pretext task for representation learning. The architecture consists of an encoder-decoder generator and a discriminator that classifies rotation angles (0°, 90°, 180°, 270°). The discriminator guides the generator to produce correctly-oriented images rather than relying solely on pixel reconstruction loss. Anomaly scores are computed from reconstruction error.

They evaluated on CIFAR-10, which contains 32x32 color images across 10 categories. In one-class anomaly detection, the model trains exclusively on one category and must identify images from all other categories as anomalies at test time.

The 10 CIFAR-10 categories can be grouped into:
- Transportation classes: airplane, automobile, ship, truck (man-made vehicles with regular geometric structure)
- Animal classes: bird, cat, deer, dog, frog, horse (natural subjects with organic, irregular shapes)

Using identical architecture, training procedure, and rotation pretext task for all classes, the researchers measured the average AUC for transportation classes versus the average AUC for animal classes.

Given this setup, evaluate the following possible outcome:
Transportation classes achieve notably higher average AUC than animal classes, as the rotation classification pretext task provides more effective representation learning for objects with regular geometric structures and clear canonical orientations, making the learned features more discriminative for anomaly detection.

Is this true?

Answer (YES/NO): YES